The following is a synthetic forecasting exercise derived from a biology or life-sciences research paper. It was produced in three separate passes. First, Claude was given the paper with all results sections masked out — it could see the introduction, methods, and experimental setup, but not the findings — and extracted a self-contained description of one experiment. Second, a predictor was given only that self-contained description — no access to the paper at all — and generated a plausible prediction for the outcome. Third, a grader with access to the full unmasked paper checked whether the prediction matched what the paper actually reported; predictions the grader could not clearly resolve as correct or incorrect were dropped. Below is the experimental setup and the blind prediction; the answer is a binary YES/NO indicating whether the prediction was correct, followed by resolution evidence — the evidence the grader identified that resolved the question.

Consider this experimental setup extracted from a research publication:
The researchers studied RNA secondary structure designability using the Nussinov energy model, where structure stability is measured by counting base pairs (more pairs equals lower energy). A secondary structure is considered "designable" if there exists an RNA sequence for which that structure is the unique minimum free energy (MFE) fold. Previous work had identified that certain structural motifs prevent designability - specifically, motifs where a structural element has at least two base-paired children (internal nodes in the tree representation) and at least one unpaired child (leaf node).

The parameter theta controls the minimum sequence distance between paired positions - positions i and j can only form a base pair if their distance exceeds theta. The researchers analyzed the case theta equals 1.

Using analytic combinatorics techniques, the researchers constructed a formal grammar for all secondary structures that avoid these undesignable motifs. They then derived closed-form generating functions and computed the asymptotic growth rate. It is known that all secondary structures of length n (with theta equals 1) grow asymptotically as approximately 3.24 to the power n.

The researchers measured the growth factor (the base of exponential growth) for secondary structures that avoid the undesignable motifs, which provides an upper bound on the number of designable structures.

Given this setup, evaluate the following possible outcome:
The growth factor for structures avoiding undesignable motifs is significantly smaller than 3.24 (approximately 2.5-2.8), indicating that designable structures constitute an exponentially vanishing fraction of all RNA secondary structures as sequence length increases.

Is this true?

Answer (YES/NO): NO